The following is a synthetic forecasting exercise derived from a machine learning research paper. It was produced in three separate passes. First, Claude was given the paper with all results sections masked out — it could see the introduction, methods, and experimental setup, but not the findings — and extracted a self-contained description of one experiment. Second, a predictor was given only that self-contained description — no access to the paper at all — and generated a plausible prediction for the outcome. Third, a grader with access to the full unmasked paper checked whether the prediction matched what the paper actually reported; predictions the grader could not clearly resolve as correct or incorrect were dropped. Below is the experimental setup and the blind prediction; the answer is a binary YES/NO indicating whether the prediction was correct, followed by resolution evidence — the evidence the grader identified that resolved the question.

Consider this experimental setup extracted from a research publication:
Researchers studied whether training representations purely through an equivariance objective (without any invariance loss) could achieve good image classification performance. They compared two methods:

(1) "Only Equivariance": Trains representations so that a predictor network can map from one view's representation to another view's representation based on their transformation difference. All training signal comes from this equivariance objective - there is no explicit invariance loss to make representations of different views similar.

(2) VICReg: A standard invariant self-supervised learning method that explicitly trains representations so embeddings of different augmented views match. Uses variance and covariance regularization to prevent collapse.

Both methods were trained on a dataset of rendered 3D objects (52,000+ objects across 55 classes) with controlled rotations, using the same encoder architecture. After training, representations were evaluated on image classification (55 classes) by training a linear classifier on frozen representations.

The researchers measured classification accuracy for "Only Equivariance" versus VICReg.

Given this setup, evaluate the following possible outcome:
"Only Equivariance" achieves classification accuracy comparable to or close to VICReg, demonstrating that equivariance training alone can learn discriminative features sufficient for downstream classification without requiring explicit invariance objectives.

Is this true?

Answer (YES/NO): YES